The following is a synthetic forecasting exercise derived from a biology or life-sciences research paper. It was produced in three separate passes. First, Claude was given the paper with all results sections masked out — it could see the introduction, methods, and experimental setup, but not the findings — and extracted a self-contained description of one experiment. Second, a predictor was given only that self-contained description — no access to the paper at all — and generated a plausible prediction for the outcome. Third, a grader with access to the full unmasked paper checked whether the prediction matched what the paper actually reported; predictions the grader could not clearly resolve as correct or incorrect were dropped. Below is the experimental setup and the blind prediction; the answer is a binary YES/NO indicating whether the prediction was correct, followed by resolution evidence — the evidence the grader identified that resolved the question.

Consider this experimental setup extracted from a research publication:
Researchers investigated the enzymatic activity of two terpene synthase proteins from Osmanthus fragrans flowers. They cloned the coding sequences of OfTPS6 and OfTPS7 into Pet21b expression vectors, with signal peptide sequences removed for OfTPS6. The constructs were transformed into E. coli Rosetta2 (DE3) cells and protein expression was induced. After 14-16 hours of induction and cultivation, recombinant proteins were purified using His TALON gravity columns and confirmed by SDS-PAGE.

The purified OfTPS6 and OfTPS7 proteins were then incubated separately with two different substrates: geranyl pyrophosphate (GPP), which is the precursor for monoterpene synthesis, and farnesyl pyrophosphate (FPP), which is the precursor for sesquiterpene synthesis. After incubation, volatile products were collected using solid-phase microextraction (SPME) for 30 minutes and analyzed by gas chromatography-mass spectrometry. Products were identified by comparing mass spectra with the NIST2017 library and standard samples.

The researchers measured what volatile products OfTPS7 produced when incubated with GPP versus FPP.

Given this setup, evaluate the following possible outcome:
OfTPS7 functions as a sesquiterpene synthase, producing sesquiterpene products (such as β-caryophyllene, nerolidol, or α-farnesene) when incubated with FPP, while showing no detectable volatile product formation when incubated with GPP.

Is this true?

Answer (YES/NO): NO